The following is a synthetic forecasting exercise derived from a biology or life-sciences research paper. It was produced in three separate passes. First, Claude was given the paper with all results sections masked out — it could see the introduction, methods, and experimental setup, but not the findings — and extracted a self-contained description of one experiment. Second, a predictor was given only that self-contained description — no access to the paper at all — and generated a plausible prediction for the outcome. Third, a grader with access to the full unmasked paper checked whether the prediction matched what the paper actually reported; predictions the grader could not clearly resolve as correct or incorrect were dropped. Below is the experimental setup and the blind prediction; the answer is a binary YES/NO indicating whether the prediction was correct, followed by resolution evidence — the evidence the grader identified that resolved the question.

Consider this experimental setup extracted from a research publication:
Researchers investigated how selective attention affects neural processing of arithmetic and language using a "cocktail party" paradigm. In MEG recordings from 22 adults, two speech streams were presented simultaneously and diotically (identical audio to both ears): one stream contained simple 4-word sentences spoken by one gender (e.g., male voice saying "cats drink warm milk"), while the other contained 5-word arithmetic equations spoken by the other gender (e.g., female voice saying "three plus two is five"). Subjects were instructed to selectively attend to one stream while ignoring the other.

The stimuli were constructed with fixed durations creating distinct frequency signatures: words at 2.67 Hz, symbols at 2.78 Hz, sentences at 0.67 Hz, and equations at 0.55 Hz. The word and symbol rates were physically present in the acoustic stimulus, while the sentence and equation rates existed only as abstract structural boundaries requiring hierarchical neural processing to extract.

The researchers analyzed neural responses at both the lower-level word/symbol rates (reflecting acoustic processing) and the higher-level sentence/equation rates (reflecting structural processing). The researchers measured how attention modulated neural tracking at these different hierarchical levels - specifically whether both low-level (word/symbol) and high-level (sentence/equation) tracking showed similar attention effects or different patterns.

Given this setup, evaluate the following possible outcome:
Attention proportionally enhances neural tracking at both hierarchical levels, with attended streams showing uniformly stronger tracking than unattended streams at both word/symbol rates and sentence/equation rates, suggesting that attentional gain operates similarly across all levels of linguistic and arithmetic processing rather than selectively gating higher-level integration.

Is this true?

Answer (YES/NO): NO